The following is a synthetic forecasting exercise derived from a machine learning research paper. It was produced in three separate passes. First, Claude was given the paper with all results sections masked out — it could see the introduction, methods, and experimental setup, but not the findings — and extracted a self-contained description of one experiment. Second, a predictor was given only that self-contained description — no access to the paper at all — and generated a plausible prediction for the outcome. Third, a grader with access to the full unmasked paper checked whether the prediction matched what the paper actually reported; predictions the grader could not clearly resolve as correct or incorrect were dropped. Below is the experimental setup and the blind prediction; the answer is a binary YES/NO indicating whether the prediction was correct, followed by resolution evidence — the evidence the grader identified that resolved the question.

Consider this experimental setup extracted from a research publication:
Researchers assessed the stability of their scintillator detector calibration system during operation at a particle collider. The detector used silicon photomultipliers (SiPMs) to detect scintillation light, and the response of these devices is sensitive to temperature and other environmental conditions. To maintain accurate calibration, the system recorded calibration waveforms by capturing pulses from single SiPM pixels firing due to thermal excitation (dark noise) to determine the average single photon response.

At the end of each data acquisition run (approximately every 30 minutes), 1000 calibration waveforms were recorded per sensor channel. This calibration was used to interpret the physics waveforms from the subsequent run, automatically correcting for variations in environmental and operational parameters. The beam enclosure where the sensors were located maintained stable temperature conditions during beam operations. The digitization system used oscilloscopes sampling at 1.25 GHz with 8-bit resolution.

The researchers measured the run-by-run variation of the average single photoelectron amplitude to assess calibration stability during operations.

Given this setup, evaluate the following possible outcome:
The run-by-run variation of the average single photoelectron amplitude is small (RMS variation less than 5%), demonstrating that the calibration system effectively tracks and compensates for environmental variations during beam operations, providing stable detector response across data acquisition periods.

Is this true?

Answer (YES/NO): YES